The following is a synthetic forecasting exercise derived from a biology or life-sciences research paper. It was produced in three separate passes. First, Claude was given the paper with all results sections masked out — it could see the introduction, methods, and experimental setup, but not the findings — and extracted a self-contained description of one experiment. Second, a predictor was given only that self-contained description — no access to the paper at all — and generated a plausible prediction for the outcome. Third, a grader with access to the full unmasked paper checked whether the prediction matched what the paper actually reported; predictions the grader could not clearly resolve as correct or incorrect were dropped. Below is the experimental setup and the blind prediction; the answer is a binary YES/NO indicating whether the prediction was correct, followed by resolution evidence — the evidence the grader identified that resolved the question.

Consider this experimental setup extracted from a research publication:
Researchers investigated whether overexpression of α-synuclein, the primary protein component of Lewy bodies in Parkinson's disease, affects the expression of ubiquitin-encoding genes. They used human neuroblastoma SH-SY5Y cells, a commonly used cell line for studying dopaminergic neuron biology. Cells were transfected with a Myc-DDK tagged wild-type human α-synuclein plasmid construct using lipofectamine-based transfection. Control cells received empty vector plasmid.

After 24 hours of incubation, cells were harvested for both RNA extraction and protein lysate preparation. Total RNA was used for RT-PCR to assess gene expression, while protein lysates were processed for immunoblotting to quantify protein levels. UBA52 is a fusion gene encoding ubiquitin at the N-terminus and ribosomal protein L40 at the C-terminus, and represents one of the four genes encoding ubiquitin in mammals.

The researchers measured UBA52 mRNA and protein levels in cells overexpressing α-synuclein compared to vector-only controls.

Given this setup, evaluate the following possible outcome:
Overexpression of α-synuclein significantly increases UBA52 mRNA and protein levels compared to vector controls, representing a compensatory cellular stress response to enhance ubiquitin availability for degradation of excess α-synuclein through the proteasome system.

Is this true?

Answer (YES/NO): NO